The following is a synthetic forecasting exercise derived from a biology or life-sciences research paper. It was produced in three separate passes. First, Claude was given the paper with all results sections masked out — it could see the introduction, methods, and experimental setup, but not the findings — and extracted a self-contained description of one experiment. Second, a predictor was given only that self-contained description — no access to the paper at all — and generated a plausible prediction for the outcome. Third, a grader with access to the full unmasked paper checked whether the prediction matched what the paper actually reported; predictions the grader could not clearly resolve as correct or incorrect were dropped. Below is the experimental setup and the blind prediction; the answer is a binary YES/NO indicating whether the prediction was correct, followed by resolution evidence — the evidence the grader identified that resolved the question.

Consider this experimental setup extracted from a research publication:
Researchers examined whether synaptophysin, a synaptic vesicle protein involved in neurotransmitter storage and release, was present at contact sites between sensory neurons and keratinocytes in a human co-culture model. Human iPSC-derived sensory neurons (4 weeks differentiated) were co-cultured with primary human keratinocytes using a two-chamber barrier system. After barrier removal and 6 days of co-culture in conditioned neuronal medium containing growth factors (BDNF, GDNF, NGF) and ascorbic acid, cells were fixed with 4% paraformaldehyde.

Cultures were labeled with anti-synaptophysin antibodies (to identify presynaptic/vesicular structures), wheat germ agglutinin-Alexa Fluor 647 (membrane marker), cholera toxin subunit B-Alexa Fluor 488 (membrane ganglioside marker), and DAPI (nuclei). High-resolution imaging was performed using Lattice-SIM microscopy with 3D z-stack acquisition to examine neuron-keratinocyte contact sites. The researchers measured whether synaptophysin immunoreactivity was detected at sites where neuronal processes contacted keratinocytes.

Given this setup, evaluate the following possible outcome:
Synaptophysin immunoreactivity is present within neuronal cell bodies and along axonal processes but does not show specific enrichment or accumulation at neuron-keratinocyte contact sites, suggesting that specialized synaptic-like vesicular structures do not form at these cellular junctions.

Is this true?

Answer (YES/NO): YES